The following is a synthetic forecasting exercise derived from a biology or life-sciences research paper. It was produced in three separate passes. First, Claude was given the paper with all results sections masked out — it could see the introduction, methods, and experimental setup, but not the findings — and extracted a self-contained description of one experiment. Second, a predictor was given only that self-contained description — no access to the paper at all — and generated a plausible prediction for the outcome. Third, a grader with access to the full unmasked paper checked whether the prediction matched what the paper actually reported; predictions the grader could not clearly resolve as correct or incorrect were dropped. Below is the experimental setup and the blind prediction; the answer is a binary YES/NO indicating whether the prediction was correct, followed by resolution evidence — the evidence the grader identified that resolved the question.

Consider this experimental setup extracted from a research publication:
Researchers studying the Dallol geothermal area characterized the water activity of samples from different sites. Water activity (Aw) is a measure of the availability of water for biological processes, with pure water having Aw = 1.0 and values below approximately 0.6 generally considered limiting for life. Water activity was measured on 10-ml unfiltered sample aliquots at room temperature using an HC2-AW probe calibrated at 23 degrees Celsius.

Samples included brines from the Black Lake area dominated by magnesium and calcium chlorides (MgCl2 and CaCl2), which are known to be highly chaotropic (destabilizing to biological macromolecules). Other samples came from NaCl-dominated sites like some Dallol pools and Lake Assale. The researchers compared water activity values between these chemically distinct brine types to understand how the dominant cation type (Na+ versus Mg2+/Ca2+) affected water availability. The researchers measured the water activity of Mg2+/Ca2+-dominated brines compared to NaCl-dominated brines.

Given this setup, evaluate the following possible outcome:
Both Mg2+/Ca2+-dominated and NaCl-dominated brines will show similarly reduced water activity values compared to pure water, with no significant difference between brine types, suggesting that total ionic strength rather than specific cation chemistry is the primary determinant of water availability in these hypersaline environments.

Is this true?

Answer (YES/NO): NO